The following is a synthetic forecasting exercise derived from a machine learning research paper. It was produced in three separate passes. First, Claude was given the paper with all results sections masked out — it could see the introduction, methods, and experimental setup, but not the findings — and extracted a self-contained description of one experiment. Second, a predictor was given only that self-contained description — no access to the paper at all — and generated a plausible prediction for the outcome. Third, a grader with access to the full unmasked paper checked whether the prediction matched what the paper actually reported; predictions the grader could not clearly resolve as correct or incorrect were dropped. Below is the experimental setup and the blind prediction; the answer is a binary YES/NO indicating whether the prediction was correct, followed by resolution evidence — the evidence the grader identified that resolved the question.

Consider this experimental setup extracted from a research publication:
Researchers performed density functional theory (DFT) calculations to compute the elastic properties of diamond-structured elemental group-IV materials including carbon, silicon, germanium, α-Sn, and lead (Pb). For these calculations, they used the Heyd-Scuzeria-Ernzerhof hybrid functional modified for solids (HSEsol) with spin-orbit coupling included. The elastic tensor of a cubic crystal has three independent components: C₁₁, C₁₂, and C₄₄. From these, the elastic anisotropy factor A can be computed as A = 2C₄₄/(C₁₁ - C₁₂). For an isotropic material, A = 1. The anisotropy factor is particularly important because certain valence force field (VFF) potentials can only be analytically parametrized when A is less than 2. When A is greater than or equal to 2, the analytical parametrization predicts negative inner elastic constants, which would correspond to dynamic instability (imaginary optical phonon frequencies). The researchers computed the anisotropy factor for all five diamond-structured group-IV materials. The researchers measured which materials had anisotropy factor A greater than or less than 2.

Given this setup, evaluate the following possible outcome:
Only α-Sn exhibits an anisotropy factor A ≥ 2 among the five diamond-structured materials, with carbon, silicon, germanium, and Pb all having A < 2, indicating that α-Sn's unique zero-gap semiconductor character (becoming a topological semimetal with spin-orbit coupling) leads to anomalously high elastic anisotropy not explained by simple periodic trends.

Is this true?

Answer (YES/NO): NO